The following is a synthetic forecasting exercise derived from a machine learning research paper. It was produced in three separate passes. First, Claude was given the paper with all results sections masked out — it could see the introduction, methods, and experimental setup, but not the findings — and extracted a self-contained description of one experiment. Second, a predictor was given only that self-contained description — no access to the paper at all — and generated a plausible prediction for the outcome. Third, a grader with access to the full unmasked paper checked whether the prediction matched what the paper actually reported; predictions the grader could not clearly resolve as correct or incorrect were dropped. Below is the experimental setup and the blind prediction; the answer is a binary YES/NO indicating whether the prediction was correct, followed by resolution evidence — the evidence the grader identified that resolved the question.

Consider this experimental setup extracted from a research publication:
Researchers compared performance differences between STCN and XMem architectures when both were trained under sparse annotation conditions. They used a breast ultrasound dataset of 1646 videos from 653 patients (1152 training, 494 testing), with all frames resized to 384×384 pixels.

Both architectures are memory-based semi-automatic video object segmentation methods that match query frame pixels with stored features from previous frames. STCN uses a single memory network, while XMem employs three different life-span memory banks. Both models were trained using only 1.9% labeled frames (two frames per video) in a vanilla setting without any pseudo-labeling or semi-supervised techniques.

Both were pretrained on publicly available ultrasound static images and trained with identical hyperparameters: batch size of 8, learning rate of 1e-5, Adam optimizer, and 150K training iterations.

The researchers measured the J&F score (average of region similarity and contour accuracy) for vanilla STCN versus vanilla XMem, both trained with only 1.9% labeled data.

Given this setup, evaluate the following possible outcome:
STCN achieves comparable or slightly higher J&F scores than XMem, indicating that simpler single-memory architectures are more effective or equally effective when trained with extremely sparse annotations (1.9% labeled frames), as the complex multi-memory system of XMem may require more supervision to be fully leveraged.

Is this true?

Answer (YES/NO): NO